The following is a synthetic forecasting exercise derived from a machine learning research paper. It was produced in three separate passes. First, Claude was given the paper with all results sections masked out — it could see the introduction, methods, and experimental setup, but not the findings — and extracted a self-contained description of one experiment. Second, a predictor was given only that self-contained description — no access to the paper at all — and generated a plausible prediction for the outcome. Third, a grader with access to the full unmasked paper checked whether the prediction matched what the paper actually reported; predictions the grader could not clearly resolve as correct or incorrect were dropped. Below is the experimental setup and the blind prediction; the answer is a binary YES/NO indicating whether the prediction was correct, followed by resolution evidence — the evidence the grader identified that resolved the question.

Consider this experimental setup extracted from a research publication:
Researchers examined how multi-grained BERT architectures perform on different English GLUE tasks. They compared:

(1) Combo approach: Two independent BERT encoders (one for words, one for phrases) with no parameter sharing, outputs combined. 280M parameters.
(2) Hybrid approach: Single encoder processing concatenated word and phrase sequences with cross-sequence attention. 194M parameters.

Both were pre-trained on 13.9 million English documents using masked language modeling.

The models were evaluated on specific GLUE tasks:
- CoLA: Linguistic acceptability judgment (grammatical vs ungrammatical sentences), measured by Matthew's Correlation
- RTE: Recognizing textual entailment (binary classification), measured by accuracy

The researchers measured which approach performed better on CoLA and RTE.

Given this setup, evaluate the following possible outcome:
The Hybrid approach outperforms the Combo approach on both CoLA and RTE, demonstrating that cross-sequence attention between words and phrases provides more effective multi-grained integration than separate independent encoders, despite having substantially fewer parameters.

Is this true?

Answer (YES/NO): NO